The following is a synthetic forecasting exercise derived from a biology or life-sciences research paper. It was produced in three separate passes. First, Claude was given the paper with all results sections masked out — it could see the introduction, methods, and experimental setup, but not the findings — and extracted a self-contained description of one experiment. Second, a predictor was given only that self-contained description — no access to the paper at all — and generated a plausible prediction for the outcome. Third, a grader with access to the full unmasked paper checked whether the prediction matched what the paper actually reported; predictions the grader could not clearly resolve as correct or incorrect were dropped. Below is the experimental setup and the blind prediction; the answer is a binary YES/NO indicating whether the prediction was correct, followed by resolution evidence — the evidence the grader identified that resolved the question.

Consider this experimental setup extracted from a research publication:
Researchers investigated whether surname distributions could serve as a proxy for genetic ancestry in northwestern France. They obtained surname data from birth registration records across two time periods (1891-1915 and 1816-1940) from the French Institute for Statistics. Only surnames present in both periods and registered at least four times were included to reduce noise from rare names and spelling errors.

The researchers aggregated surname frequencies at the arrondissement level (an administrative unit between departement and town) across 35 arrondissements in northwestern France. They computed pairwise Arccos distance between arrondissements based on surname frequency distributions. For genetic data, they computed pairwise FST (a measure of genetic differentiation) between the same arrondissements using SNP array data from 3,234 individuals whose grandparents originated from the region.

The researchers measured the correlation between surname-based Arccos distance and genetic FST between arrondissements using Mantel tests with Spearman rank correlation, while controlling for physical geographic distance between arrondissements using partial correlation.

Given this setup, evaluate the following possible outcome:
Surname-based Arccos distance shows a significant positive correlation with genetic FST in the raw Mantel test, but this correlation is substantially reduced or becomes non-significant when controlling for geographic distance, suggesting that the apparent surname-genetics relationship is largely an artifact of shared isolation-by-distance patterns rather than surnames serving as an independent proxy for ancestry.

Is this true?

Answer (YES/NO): NO